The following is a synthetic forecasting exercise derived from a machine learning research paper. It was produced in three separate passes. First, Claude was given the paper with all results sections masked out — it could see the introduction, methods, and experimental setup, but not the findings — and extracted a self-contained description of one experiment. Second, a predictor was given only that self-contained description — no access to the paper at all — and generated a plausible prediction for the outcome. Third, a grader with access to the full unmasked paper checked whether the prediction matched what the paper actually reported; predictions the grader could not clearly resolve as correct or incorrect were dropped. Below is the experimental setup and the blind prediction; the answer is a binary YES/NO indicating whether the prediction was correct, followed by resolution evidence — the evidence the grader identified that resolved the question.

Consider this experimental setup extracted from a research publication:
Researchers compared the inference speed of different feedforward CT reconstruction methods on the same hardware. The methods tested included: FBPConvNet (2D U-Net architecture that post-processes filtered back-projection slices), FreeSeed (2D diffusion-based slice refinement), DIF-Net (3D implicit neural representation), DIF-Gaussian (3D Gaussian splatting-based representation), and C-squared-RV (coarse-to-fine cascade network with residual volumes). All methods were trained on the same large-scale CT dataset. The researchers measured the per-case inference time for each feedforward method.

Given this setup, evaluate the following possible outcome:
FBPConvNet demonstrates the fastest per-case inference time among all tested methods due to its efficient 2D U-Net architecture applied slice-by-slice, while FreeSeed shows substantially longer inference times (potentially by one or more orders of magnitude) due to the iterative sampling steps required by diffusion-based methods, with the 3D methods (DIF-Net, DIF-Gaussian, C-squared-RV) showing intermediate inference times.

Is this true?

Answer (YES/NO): NO